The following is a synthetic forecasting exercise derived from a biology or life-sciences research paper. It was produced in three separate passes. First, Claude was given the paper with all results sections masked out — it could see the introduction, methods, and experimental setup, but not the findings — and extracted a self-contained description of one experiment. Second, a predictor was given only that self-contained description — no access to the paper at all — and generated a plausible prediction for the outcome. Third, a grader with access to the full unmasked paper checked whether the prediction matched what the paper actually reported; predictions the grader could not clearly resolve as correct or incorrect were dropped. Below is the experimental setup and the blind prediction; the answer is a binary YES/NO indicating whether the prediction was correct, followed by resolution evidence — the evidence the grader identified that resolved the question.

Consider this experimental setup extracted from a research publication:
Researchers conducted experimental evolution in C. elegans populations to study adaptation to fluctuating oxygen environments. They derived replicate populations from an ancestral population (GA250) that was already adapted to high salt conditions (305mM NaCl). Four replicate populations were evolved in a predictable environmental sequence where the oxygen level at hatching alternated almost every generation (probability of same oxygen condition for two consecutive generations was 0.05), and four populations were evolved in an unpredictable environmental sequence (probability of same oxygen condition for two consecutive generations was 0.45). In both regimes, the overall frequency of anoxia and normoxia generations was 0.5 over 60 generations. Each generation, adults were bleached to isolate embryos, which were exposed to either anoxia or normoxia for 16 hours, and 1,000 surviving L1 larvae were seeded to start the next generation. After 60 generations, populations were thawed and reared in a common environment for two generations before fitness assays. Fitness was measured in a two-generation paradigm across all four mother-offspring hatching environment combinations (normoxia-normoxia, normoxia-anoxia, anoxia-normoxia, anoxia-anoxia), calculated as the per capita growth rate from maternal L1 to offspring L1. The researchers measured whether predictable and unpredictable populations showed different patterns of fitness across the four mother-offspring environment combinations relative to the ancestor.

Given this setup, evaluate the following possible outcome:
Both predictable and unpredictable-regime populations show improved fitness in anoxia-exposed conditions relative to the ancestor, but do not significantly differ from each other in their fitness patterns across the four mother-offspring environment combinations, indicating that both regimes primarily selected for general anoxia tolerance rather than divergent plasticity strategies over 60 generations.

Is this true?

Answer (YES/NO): NO